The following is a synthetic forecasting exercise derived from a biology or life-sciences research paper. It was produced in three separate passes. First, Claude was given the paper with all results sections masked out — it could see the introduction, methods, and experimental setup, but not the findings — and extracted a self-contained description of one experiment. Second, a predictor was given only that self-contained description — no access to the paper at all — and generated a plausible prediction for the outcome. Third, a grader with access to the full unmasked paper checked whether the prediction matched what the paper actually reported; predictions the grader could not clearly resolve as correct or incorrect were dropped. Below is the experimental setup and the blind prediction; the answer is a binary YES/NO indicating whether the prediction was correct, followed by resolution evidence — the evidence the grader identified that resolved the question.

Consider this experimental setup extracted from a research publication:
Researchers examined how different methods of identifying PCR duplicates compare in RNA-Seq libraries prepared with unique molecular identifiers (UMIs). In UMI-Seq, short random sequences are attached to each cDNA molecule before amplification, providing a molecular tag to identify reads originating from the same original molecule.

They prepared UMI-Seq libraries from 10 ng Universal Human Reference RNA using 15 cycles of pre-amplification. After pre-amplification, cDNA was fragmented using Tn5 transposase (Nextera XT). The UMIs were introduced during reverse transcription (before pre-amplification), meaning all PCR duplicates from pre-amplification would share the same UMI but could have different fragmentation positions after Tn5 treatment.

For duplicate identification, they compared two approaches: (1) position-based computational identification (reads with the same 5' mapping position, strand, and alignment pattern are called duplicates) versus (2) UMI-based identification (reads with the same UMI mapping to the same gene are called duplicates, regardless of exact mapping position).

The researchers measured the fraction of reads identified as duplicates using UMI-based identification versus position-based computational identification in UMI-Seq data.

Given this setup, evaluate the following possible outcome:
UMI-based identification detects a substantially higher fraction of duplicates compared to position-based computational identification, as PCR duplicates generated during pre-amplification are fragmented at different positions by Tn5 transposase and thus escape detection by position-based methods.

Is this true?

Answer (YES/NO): YES